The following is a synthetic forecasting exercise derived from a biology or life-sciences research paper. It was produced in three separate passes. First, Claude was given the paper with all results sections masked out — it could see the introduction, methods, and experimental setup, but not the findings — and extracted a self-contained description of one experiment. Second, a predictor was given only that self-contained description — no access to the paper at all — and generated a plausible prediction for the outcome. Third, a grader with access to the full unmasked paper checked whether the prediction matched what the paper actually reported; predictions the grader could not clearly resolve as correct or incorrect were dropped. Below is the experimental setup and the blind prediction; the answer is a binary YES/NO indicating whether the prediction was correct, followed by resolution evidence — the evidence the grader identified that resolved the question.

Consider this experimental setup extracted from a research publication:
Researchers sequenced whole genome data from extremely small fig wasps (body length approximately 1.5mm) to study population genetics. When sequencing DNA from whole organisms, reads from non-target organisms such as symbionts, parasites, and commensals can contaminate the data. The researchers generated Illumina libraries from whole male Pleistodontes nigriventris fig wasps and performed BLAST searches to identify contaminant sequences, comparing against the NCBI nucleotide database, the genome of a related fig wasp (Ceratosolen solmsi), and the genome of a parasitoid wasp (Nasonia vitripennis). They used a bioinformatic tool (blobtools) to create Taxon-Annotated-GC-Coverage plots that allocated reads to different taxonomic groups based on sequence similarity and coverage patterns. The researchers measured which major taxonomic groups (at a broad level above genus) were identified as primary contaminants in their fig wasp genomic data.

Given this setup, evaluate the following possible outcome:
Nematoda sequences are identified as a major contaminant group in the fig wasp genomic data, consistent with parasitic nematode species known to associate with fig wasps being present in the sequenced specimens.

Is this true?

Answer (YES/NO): NO